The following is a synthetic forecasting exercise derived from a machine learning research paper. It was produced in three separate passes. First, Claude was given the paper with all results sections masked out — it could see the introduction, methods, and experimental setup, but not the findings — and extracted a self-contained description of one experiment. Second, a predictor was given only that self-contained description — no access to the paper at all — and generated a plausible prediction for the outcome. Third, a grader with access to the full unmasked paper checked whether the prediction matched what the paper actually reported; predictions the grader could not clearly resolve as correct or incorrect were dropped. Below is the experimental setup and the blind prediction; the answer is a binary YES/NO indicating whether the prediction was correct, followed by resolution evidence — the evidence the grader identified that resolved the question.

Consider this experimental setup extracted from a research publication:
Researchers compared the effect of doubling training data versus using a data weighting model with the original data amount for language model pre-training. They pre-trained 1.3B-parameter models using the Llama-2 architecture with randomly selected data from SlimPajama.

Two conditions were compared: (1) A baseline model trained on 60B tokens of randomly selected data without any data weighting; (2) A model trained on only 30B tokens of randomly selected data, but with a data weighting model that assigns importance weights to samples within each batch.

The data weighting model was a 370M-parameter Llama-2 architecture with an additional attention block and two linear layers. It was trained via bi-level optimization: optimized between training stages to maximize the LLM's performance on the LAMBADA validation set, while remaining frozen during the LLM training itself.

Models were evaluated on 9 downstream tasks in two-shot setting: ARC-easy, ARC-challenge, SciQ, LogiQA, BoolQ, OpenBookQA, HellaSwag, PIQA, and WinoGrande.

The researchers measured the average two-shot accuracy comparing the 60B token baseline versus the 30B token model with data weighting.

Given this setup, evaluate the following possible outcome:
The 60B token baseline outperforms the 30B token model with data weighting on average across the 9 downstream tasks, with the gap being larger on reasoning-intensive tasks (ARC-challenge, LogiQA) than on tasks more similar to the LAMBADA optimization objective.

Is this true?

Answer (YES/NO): NO